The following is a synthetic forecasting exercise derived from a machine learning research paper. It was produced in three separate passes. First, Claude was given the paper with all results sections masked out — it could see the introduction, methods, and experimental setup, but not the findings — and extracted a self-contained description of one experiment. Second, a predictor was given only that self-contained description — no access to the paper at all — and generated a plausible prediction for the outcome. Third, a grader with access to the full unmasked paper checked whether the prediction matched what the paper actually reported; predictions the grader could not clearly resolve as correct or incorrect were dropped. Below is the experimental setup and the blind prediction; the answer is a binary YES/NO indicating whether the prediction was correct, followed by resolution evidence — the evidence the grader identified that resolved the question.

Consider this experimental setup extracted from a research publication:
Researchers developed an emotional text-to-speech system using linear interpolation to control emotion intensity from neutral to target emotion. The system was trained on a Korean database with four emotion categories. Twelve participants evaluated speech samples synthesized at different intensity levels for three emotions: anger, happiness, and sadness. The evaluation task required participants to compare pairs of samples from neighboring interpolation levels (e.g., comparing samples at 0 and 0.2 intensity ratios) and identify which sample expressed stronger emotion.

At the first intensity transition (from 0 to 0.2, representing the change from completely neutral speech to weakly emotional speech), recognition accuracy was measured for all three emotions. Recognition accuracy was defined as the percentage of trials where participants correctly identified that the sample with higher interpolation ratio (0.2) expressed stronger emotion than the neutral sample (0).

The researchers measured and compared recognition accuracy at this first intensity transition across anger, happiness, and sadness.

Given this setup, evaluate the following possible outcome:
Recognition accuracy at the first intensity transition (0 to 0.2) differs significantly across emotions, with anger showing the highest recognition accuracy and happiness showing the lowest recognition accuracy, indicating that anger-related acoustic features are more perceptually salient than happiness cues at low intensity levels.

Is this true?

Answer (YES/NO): NO